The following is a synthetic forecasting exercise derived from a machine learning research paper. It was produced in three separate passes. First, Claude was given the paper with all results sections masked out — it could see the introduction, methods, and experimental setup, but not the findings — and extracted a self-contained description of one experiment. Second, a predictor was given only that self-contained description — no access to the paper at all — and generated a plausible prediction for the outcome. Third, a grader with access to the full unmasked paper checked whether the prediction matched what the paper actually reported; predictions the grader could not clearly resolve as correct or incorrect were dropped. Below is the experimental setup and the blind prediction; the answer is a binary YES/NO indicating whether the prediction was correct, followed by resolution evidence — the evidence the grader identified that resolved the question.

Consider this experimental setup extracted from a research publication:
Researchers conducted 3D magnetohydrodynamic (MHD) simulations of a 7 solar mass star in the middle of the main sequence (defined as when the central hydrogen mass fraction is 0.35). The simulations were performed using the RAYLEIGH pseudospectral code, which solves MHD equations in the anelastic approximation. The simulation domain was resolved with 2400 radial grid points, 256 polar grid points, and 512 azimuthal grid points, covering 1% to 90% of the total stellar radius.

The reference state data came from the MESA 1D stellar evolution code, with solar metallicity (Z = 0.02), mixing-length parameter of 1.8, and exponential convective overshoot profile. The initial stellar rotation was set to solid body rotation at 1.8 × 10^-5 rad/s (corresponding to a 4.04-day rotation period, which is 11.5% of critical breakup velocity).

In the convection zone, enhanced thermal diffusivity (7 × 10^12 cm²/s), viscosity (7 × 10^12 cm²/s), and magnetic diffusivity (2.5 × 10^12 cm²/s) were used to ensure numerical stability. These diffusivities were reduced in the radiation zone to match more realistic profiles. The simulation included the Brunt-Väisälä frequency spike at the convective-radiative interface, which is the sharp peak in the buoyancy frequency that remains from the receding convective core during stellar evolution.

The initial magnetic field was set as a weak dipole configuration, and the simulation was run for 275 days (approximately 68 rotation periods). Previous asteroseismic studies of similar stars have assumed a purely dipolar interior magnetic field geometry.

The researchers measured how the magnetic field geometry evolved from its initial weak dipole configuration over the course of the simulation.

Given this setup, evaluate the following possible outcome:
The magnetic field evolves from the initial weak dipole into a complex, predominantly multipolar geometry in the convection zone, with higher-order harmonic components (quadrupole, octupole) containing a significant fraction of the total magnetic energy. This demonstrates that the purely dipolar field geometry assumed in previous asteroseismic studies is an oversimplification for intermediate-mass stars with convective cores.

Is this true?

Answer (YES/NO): NO